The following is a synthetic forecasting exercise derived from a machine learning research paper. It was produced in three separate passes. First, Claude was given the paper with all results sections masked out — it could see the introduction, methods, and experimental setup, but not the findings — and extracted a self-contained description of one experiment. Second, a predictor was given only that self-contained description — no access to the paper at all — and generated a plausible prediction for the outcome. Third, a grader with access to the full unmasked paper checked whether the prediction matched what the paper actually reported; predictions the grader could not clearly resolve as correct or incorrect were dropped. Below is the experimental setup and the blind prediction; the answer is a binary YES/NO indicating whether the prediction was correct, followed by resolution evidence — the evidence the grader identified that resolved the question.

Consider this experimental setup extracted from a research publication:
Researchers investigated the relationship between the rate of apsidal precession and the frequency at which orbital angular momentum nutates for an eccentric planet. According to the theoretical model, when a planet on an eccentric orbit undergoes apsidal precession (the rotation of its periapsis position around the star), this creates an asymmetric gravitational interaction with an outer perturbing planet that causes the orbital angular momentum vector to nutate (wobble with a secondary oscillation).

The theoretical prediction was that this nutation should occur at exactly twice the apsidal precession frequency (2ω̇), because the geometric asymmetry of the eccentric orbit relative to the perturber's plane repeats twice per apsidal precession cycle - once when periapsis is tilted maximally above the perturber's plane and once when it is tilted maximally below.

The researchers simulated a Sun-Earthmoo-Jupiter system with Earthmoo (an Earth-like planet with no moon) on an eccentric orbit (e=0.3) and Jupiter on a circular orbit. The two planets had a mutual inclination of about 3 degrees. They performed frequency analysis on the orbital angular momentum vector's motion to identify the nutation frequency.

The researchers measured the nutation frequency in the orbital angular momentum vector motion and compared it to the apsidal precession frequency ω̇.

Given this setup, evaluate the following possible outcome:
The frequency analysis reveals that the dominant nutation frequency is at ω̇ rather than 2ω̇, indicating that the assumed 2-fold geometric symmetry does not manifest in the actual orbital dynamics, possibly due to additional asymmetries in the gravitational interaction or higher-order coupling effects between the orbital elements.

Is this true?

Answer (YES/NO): NO